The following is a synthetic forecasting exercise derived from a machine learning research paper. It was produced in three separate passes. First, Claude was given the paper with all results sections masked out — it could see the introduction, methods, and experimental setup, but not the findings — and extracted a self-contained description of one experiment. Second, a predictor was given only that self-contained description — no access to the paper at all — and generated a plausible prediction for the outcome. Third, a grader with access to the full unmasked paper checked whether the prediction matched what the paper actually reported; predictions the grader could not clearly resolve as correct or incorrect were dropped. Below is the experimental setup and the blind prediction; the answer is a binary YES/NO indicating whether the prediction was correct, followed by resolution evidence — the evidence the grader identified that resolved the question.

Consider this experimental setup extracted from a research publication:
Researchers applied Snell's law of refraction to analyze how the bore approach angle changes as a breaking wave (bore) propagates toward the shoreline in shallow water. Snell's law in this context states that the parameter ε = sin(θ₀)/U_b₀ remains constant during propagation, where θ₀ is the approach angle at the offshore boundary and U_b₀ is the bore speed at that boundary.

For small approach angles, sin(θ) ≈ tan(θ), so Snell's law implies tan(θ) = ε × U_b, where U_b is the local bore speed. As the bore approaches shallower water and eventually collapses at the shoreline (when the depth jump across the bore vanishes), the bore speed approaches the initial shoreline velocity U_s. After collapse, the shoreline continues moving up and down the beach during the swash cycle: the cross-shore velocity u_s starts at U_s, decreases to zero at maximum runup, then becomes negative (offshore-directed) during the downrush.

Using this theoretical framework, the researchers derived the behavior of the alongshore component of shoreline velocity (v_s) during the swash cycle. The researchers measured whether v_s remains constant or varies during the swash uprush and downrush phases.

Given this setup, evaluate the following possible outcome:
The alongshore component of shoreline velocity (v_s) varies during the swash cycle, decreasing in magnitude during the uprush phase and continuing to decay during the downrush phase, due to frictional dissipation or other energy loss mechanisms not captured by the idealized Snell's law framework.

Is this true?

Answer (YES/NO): NO